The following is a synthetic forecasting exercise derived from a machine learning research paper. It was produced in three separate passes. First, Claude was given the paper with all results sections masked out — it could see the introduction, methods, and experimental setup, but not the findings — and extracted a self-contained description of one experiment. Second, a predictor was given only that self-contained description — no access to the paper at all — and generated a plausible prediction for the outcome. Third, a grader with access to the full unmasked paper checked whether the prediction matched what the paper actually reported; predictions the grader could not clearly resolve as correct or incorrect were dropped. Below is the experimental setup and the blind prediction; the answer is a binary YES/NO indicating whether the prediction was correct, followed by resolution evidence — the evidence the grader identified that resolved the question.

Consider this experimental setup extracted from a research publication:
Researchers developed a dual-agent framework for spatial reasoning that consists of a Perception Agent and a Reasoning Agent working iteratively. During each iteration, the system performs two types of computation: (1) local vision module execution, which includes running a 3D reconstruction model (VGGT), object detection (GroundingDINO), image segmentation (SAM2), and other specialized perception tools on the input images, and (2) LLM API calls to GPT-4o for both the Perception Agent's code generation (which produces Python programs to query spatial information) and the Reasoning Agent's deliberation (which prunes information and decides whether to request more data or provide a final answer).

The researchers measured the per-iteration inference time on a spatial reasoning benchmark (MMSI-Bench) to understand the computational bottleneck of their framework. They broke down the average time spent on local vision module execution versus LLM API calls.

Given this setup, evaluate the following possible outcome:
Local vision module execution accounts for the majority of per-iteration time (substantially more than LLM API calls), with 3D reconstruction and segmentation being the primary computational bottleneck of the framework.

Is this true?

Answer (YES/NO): NO